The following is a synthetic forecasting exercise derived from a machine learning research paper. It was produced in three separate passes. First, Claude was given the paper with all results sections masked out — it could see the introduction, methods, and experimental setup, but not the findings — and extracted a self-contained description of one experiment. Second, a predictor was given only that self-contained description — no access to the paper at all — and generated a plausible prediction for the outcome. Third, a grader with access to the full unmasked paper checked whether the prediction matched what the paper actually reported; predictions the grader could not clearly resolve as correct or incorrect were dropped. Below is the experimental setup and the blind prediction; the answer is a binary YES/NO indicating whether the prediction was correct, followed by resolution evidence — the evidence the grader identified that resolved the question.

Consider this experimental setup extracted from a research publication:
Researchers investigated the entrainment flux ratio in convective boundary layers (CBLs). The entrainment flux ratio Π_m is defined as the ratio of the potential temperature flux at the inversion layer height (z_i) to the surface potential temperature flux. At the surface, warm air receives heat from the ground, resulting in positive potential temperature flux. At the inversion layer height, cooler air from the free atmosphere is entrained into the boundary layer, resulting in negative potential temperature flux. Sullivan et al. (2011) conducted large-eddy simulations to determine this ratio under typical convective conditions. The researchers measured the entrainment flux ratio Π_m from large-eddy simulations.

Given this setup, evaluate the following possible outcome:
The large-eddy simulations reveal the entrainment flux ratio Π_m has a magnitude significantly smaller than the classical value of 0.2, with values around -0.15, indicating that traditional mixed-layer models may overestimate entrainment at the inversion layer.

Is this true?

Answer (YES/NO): NO